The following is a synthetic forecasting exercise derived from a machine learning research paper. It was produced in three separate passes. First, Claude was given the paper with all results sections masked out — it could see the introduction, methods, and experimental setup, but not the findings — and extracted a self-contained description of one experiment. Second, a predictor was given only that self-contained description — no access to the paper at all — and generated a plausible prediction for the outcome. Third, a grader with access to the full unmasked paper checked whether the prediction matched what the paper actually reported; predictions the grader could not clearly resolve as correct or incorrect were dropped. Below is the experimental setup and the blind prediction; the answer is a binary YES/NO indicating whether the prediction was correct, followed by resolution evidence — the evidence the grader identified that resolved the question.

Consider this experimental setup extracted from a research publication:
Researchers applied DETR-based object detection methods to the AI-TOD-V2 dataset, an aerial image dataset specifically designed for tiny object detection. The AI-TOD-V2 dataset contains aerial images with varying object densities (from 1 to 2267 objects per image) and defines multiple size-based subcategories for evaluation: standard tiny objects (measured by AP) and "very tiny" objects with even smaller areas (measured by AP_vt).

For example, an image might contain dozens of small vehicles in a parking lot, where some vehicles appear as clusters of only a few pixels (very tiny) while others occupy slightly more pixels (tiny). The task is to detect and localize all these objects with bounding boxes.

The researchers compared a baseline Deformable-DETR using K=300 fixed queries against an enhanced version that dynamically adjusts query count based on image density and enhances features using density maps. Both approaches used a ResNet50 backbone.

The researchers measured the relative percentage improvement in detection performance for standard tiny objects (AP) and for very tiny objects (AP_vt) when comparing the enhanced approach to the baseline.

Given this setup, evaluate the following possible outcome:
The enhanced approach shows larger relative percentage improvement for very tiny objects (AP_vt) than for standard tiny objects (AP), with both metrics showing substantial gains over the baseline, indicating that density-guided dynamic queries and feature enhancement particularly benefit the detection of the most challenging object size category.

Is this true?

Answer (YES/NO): YES